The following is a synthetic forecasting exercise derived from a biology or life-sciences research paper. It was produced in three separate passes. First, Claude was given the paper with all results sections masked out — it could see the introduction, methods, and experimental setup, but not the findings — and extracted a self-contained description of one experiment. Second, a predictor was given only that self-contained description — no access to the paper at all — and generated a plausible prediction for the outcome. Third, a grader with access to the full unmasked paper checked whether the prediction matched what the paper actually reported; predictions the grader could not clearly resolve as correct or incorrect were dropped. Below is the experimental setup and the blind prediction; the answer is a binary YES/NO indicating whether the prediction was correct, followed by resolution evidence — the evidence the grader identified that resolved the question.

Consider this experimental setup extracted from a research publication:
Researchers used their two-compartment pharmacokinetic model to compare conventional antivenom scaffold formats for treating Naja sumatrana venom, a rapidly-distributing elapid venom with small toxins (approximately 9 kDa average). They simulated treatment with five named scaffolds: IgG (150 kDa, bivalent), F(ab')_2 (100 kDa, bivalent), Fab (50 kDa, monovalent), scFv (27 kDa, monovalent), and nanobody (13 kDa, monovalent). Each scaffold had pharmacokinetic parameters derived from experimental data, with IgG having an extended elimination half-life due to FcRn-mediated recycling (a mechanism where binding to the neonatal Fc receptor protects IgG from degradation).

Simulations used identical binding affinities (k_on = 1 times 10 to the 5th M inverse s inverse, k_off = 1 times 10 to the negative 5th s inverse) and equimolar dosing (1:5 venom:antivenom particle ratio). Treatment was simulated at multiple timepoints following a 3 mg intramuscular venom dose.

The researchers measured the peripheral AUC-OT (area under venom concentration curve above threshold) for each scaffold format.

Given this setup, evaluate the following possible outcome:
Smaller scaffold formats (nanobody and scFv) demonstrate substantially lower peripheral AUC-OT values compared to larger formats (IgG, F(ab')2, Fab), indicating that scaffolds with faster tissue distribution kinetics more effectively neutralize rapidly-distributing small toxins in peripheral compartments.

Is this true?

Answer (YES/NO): YES